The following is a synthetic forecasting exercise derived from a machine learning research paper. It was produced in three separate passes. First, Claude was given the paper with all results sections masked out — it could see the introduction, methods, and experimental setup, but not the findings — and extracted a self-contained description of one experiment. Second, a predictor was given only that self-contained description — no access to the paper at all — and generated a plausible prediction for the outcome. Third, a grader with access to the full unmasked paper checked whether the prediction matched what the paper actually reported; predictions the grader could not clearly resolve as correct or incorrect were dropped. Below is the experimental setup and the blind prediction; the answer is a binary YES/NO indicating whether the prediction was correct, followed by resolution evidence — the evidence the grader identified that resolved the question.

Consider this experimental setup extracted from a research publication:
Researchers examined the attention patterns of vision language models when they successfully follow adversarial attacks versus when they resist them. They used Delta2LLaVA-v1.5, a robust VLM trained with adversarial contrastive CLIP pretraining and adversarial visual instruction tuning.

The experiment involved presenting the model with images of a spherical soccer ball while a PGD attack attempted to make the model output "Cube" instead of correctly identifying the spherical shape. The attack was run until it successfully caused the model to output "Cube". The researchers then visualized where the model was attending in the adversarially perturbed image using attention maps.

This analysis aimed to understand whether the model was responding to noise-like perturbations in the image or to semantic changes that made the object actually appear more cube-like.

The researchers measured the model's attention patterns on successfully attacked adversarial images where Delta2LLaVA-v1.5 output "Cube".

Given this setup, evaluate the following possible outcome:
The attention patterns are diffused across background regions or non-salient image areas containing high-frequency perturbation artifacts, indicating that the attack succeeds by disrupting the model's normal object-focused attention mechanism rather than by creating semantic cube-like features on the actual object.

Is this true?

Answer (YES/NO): NO